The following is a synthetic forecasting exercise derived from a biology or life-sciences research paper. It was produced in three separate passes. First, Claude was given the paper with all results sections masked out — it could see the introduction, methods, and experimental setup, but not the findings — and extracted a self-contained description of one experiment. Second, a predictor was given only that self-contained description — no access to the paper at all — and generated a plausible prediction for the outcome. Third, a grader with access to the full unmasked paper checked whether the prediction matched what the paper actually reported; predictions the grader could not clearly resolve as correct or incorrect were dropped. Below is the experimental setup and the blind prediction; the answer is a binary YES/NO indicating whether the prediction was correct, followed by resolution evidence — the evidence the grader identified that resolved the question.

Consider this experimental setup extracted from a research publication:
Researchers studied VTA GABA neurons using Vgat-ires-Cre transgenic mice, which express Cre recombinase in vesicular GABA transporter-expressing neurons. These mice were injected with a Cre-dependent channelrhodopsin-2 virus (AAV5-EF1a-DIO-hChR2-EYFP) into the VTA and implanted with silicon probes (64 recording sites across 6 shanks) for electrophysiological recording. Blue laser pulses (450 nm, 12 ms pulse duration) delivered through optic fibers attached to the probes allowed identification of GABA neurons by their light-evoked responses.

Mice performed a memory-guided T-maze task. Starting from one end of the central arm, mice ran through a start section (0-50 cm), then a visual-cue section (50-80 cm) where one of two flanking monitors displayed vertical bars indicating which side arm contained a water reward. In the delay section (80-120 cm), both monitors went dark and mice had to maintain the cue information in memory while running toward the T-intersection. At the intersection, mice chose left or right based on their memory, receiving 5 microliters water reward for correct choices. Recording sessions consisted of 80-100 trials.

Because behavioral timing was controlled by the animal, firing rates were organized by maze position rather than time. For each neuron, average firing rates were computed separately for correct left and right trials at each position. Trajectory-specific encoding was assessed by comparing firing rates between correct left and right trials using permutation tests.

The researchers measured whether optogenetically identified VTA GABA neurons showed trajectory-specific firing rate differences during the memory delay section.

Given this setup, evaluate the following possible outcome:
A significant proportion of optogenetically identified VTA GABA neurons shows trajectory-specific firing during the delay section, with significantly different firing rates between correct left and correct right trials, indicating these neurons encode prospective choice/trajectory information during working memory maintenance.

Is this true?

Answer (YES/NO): YES